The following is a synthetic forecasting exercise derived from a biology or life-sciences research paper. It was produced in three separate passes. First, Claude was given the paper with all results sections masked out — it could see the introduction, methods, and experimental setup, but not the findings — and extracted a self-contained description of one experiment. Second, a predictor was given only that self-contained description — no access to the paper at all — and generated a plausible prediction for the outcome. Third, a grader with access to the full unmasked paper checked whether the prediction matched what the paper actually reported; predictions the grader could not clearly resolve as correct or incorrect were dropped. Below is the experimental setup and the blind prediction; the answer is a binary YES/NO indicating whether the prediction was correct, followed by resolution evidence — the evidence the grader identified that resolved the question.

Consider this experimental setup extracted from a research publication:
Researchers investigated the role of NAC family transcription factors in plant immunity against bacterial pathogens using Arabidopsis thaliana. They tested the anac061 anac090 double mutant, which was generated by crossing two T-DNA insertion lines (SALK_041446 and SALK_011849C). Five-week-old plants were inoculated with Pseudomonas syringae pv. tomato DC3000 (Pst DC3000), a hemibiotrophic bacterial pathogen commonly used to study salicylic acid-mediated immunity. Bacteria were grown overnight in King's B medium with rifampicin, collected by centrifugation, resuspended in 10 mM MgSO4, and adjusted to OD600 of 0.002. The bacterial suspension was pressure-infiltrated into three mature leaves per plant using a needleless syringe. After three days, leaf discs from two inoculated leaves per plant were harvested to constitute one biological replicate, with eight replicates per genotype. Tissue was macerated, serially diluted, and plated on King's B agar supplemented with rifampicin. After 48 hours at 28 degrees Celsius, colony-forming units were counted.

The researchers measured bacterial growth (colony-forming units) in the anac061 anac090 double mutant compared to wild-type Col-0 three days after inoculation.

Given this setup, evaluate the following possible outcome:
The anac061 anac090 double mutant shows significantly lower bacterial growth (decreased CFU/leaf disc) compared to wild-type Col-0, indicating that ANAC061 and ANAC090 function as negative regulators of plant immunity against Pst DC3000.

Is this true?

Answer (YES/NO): YES